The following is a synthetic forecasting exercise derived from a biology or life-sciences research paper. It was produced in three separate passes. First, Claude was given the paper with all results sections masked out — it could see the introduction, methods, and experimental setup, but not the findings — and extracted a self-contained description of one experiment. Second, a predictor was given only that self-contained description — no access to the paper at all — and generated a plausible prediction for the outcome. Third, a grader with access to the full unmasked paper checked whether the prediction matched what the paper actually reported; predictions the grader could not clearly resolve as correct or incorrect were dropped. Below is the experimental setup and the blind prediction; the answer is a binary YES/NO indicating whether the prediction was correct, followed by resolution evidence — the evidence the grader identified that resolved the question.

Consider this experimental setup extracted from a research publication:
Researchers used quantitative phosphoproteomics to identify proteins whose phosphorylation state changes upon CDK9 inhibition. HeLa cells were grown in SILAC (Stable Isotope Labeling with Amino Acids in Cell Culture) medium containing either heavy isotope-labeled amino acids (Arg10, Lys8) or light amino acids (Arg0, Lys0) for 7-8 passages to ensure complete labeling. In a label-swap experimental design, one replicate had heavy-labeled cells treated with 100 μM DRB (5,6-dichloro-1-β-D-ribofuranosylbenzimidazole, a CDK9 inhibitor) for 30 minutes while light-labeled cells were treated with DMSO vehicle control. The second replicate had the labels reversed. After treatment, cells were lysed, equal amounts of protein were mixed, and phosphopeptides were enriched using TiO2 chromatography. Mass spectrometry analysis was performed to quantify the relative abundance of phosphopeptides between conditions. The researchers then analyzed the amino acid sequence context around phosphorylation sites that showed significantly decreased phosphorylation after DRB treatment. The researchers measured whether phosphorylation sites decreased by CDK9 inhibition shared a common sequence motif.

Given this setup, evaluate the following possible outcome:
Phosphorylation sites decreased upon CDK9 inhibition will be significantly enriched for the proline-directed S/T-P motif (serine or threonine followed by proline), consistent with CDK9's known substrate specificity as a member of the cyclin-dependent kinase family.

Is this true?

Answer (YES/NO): YES